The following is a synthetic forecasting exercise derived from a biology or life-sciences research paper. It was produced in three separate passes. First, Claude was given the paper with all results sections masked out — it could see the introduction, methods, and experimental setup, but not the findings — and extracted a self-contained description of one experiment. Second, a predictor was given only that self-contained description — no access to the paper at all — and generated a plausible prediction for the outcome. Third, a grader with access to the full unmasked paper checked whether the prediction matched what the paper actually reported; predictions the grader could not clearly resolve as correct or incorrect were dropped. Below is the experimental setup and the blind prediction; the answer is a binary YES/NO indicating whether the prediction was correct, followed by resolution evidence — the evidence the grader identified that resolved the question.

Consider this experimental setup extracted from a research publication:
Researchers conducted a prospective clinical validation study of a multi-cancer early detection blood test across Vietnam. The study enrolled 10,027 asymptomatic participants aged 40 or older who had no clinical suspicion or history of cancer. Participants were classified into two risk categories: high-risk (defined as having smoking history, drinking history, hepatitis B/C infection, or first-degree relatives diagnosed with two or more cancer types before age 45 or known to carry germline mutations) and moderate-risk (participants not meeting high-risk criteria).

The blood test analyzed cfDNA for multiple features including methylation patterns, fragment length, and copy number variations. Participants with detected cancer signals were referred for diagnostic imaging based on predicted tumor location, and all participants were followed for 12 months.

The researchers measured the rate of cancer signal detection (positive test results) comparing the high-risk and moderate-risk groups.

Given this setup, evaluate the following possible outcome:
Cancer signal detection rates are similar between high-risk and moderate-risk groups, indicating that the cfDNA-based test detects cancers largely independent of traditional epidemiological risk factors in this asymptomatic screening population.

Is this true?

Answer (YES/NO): NO